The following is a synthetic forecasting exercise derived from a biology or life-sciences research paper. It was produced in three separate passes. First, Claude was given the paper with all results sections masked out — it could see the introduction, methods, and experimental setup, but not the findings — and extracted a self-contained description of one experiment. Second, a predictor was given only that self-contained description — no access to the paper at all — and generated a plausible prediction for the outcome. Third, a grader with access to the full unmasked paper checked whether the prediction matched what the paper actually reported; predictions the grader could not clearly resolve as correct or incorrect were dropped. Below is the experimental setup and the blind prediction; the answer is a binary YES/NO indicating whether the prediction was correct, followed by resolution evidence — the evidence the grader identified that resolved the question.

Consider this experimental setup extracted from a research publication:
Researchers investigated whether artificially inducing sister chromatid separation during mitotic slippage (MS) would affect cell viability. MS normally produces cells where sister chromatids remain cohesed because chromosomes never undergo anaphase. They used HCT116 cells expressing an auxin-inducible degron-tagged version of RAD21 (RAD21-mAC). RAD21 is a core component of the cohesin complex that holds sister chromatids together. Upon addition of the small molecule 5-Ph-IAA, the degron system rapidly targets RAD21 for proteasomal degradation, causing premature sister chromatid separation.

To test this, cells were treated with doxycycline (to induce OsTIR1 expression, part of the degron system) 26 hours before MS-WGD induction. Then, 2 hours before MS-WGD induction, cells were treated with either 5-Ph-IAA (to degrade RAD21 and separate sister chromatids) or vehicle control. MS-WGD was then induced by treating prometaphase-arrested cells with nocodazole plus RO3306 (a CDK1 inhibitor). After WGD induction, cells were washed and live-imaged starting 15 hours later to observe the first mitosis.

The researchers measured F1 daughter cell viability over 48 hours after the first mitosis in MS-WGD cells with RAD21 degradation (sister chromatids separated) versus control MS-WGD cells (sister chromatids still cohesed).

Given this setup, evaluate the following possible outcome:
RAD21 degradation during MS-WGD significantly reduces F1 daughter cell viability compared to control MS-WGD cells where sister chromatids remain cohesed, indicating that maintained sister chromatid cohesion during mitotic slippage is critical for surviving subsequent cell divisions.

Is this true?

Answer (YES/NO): NO